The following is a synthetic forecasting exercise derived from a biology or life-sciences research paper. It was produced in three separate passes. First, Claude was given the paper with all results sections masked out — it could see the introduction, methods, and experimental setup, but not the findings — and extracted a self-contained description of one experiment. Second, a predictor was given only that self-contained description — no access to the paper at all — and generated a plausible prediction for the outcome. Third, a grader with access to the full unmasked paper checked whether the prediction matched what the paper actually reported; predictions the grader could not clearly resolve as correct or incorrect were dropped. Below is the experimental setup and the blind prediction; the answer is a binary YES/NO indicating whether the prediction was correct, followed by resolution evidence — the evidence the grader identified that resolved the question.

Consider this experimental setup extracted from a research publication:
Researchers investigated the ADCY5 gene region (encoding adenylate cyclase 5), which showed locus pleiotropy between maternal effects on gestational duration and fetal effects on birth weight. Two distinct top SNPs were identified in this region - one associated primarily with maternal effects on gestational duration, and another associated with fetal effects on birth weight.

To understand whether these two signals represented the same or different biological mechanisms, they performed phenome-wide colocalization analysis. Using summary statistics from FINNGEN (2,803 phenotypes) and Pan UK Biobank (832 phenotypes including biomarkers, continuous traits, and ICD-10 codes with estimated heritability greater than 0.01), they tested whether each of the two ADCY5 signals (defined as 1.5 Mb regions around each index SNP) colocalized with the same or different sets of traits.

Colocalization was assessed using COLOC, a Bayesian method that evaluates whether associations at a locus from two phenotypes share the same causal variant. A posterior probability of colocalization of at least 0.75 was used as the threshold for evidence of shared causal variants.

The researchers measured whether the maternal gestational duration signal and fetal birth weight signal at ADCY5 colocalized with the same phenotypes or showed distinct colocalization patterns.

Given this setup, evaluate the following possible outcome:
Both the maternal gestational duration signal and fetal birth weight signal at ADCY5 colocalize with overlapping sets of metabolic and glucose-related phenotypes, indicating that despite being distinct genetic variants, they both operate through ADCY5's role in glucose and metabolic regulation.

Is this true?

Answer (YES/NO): NO